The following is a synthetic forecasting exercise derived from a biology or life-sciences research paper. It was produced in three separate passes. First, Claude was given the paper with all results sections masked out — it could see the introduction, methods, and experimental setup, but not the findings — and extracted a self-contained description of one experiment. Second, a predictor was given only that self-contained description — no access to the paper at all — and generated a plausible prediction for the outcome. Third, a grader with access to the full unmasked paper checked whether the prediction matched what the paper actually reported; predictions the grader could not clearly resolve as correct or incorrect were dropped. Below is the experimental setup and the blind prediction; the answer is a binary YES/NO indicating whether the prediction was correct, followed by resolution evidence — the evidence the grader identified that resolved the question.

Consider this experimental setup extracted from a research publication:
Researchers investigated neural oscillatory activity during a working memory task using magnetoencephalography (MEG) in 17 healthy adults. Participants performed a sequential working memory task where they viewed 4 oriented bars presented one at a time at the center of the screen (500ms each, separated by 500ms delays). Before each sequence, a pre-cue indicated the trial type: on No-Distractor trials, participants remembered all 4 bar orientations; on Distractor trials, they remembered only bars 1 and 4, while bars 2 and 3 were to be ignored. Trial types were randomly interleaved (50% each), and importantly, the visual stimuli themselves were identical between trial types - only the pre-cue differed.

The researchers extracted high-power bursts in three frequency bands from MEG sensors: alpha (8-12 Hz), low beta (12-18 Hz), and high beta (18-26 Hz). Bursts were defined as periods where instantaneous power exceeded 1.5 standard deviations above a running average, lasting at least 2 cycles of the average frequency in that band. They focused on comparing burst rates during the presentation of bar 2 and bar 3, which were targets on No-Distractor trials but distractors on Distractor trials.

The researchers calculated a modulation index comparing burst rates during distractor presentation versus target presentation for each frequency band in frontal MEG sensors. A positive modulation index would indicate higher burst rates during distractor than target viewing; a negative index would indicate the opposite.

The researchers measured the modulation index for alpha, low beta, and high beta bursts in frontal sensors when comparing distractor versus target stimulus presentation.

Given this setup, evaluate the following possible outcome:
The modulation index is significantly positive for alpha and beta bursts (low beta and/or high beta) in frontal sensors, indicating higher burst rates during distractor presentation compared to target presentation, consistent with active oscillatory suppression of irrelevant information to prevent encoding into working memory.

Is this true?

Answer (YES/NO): NO